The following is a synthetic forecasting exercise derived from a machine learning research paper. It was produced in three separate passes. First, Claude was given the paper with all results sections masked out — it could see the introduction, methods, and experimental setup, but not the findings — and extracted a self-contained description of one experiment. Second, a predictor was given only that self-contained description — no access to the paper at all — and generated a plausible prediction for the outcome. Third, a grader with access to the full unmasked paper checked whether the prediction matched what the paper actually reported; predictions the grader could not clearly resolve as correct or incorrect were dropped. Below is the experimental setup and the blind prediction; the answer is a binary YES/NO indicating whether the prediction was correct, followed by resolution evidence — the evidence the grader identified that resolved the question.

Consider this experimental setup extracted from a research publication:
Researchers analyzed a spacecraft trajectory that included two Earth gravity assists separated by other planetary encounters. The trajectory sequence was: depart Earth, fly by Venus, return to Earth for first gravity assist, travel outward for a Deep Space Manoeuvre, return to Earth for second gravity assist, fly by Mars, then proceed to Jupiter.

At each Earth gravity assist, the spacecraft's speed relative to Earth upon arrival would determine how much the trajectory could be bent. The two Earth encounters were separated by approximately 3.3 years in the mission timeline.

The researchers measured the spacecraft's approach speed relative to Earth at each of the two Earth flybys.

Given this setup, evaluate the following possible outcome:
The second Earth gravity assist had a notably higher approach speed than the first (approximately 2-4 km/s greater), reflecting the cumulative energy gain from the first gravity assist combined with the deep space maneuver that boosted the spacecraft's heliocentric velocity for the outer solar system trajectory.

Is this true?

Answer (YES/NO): NO